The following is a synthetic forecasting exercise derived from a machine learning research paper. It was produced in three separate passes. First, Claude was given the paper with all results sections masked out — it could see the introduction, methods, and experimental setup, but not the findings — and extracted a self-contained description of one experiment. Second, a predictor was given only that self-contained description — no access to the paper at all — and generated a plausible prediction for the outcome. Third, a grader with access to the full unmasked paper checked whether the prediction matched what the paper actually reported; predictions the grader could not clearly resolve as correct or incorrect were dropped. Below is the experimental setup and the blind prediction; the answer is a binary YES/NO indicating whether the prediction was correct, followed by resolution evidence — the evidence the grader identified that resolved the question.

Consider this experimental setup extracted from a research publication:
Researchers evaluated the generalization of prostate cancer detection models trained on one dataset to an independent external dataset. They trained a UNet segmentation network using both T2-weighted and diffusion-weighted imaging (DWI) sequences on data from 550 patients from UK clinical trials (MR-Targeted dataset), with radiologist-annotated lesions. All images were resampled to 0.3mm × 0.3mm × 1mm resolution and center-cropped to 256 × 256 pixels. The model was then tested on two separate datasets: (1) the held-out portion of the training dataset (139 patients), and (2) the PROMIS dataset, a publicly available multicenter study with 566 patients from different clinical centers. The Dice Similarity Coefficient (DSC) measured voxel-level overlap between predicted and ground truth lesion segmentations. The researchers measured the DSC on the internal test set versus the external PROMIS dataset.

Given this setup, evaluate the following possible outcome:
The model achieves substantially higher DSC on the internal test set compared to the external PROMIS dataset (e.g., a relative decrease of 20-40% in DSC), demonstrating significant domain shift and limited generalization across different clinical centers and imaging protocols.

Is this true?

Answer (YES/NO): NO